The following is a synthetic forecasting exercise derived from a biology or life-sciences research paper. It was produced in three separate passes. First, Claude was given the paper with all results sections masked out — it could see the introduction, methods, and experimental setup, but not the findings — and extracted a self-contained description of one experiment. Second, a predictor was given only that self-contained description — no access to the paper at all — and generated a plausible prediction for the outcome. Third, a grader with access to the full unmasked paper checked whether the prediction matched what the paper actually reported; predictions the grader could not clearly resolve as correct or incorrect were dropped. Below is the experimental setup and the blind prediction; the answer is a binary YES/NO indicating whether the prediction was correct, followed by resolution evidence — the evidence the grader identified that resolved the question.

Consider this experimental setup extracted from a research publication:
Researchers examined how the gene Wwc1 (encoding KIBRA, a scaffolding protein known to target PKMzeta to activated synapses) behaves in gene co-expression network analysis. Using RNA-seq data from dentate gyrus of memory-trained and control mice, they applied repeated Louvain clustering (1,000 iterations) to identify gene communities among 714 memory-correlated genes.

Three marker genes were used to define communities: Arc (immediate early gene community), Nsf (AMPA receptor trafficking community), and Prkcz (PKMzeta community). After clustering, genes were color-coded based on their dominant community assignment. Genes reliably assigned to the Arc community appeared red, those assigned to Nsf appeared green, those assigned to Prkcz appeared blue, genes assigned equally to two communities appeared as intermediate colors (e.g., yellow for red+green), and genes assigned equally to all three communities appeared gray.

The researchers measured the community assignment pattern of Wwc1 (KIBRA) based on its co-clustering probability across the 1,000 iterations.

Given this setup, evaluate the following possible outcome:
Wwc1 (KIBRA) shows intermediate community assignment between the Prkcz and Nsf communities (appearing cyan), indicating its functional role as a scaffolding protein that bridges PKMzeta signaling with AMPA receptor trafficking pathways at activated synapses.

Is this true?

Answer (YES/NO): NO